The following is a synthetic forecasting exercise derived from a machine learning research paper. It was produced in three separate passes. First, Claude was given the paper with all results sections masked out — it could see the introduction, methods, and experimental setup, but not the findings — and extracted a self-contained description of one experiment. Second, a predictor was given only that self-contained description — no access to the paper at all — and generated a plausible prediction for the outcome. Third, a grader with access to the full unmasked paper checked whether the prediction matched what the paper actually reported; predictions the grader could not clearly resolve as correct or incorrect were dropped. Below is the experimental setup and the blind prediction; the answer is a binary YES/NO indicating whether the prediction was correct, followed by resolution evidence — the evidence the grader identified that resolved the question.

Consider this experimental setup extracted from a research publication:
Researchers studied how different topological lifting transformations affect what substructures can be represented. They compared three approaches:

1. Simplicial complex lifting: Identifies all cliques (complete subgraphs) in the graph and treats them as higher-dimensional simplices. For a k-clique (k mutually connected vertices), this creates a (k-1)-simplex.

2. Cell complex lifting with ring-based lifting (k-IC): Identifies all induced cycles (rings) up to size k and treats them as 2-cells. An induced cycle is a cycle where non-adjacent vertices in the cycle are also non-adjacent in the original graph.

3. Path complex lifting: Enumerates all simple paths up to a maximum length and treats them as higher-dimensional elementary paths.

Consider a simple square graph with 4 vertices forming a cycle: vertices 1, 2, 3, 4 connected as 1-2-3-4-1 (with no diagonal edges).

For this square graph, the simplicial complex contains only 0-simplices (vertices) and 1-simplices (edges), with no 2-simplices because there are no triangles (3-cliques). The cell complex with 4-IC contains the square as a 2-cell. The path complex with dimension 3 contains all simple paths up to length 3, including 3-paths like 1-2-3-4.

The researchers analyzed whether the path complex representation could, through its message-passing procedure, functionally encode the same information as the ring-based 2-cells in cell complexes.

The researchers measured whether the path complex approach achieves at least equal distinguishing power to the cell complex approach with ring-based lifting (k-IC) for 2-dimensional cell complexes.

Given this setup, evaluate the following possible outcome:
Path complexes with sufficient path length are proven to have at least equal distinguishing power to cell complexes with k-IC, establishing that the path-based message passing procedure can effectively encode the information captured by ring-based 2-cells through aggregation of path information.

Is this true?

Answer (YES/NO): YES